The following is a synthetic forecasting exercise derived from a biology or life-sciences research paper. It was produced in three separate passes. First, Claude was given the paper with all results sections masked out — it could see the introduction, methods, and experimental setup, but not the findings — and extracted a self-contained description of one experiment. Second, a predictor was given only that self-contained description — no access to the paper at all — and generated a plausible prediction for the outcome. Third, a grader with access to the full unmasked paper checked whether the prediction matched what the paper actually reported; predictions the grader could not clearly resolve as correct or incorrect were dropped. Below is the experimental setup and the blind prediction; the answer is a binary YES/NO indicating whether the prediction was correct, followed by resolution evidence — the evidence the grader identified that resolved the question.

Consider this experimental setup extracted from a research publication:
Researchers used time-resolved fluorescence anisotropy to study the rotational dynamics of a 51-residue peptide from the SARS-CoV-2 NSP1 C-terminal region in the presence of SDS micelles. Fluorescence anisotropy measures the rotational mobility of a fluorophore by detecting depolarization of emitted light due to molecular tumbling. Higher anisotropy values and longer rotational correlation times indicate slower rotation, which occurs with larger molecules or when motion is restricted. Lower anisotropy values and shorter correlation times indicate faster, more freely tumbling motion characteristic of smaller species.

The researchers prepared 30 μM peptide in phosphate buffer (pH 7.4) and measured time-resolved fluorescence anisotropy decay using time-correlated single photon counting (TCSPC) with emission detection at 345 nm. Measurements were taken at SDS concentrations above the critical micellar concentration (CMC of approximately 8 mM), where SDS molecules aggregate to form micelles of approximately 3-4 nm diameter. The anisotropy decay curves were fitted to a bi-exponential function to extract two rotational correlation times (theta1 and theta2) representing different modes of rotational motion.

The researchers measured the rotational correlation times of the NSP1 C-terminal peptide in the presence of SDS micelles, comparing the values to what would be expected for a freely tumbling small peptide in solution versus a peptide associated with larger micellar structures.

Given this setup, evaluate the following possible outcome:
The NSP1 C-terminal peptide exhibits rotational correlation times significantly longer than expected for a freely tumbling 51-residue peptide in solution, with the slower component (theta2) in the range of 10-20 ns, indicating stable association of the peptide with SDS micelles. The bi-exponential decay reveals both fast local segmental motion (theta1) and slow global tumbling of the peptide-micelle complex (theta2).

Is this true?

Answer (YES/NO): NO